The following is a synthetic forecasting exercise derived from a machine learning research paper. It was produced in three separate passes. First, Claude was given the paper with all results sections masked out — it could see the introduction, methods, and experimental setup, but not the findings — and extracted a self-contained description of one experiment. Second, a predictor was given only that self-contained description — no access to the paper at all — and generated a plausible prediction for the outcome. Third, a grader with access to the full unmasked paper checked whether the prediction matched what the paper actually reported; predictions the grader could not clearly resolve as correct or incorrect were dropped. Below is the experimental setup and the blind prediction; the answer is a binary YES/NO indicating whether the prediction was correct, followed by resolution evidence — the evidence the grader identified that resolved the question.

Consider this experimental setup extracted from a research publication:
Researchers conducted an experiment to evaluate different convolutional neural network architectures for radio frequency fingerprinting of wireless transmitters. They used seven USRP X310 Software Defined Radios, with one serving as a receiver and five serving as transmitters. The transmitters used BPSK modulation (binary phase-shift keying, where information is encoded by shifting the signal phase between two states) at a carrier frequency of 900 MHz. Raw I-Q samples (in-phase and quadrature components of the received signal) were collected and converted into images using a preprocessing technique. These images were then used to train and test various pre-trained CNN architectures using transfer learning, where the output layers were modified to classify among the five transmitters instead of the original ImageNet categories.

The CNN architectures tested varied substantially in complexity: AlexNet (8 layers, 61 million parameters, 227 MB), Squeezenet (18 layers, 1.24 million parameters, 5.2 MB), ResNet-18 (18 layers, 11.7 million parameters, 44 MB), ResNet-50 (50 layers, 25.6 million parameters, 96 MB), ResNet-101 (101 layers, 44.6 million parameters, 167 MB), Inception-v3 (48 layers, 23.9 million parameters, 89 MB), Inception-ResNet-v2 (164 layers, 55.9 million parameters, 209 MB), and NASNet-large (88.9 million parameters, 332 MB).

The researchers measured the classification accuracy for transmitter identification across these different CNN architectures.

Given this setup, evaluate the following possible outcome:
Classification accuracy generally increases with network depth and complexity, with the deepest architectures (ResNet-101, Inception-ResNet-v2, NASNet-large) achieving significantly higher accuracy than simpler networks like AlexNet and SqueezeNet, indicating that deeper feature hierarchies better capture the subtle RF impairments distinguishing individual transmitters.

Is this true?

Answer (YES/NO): NO